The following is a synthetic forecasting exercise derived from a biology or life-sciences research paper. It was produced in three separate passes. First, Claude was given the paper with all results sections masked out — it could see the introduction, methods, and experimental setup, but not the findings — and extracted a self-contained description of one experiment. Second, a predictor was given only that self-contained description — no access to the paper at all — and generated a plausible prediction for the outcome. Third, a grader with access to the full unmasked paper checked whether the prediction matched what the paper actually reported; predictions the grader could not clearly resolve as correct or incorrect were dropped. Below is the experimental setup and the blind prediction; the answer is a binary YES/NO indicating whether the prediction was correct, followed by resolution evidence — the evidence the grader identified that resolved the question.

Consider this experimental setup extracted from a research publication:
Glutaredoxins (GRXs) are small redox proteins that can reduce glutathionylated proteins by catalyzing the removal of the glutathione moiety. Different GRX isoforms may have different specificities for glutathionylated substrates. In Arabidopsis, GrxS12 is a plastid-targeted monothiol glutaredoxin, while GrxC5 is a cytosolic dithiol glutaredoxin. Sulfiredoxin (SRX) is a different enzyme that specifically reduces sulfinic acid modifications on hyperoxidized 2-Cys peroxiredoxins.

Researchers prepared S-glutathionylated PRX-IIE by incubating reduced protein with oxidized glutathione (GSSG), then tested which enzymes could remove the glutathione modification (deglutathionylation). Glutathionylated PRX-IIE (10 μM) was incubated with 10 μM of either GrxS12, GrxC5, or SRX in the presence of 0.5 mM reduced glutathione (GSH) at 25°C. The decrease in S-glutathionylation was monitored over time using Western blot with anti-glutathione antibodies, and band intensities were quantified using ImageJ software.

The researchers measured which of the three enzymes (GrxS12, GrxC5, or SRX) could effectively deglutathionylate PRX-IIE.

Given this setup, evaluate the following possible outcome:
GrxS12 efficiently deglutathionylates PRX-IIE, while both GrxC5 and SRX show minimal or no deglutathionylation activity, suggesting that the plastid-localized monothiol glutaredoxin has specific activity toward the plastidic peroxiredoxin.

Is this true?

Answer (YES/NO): NO